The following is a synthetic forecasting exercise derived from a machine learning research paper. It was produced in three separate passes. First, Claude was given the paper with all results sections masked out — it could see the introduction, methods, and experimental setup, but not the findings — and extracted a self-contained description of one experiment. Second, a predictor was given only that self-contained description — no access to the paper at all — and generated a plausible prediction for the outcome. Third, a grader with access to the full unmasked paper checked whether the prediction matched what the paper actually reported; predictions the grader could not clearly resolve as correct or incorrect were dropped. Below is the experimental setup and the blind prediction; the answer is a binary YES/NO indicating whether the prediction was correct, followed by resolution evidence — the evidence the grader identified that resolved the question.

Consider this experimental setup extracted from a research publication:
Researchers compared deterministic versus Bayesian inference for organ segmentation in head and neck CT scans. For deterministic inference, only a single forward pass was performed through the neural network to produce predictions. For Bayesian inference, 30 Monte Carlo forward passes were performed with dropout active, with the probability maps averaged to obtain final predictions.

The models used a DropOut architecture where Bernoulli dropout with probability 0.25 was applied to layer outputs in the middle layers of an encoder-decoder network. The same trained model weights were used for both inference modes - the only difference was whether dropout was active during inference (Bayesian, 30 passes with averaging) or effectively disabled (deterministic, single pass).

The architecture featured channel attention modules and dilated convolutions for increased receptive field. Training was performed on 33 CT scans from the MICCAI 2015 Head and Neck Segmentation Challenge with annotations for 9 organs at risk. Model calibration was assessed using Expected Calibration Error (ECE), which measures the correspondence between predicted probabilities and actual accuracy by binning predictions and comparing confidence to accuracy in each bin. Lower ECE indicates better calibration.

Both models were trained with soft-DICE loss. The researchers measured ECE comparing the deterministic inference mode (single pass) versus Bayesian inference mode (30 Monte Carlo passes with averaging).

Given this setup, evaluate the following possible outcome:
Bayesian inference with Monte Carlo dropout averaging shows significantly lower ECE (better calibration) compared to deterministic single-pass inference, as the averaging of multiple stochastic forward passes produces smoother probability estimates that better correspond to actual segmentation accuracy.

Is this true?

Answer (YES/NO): YES